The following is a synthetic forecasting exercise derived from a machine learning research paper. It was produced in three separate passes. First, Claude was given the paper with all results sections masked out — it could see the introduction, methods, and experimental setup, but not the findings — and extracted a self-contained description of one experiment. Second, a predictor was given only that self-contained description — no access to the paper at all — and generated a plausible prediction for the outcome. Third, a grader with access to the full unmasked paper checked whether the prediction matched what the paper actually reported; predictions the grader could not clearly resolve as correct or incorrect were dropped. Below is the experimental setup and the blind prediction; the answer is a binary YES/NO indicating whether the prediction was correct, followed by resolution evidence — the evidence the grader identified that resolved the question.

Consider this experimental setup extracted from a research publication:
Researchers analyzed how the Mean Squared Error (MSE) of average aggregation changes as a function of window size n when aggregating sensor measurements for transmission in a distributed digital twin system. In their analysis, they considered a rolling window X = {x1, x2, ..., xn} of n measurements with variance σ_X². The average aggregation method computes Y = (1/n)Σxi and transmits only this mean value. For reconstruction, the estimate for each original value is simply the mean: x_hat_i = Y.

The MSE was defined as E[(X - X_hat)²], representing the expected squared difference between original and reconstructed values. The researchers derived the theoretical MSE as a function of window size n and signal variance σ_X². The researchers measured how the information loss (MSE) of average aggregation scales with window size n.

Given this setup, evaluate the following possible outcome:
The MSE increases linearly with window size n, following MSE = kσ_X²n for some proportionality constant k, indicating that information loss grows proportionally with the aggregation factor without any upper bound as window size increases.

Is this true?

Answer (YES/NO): NO